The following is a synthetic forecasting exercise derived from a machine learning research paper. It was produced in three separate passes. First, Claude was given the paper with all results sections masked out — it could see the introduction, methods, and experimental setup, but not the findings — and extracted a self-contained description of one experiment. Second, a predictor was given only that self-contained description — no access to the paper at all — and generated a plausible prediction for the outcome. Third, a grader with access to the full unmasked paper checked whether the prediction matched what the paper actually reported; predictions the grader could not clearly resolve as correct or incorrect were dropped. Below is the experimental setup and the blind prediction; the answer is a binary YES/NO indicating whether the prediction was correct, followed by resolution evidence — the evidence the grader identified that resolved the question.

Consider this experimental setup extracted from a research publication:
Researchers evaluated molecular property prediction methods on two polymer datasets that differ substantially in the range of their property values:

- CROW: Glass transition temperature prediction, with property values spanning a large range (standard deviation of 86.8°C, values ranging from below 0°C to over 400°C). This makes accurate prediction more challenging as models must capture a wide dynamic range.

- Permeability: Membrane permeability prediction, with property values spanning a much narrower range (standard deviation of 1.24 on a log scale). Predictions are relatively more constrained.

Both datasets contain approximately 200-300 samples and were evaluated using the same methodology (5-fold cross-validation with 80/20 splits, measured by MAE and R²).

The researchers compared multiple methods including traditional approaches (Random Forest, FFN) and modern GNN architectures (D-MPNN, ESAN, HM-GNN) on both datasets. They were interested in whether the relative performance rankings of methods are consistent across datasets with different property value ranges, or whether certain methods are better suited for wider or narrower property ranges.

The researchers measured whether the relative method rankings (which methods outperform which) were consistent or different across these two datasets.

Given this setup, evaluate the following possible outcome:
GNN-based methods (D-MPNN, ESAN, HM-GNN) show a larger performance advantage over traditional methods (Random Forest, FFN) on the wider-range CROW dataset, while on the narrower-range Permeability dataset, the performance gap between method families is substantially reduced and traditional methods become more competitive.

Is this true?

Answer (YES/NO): NO